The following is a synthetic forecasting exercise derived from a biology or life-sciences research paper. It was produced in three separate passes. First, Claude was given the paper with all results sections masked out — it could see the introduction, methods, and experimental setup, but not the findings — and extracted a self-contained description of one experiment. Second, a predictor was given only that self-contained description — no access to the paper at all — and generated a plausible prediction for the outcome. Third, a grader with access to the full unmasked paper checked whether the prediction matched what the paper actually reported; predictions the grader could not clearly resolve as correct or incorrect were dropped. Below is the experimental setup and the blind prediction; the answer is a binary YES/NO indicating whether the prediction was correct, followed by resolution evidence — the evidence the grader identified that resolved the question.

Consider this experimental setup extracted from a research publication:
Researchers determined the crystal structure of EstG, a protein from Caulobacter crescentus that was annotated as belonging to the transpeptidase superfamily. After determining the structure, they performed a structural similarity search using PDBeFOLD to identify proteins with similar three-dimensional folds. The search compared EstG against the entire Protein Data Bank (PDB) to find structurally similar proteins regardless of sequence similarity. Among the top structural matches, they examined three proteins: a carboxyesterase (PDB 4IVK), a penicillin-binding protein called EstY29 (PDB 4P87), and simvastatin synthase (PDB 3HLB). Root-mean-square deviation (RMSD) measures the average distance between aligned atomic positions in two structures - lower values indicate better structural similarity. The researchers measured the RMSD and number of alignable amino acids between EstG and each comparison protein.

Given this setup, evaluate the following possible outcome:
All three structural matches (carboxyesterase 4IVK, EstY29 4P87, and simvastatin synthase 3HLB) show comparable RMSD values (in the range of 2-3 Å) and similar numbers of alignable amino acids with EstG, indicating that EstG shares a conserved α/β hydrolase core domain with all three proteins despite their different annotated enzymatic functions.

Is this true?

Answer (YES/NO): NO